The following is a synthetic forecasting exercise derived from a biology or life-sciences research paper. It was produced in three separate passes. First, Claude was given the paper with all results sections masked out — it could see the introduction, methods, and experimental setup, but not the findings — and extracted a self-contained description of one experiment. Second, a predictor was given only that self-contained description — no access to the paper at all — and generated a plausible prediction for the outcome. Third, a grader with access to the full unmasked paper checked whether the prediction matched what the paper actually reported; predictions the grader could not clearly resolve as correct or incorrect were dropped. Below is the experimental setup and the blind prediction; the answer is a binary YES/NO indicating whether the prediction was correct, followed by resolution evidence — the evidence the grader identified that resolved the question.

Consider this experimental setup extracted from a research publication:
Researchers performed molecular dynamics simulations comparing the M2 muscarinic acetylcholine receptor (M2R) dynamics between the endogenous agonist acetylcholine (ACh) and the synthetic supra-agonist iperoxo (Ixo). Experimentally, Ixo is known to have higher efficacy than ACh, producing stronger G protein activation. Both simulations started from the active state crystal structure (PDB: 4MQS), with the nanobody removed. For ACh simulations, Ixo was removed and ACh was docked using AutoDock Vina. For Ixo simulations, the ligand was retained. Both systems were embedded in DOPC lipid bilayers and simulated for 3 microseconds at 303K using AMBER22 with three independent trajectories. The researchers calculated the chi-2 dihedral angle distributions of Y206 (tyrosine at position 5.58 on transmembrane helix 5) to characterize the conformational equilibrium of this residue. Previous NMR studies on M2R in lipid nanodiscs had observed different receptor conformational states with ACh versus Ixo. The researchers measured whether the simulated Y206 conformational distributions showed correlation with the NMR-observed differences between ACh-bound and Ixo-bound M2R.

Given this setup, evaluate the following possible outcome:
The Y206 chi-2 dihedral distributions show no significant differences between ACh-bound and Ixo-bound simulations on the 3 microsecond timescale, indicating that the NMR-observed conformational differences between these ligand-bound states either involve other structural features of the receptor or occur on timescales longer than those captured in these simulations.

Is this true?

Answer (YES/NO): NO